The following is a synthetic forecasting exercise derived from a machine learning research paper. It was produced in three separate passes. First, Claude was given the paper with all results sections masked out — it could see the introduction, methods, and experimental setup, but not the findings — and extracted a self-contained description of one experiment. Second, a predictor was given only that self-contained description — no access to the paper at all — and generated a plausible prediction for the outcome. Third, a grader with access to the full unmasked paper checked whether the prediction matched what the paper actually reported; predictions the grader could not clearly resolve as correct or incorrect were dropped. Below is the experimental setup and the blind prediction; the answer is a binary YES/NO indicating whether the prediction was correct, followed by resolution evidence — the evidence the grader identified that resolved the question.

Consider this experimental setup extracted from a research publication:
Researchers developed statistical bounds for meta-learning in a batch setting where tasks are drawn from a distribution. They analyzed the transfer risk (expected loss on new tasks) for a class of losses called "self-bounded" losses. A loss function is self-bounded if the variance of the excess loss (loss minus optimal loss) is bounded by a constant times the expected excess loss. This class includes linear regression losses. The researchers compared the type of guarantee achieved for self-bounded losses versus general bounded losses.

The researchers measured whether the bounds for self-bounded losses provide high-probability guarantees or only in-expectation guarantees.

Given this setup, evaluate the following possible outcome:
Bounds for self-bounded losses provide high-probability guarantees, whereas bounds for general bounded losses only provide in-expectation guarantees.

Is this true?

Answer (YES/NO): NO